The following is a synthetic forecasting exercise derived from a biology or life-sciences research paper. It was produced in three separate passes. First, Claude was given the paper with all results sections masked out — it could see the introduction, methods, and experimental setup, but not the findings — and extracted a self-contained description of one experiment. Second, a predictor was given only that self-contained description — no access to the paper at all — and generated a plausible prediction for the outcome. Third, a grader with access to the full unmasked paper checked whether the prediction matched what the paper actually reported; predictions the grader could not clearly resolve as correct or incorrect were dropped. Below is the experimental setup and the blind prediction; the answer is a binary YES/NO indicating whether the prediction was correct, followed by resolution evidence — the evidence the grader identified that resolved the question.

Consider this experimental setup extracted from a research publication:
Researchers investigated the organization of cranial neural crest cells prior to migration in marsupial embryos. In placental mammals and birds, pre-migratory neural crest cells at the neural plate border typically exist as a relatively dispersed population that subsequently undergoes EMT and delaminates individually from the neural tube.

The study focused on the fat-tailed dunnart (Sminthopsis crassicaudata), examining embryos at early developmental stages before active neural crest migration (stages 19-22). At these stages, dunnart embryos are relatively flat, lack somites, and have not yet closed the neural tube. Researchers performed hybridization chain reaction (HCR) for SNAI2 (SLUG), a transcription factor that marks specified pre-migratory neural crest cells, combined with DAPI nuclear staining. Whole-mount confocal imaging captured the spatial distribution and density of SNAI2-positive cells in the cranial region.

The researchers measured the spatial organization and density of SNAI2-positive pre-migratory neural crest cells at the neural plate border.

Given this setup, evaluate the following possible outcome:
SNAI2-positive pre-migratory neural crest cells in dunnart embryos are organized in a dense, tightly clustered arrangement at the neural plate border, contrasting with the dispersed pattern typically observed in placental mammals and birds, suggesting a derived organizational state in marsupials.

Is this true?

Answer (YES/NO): YES